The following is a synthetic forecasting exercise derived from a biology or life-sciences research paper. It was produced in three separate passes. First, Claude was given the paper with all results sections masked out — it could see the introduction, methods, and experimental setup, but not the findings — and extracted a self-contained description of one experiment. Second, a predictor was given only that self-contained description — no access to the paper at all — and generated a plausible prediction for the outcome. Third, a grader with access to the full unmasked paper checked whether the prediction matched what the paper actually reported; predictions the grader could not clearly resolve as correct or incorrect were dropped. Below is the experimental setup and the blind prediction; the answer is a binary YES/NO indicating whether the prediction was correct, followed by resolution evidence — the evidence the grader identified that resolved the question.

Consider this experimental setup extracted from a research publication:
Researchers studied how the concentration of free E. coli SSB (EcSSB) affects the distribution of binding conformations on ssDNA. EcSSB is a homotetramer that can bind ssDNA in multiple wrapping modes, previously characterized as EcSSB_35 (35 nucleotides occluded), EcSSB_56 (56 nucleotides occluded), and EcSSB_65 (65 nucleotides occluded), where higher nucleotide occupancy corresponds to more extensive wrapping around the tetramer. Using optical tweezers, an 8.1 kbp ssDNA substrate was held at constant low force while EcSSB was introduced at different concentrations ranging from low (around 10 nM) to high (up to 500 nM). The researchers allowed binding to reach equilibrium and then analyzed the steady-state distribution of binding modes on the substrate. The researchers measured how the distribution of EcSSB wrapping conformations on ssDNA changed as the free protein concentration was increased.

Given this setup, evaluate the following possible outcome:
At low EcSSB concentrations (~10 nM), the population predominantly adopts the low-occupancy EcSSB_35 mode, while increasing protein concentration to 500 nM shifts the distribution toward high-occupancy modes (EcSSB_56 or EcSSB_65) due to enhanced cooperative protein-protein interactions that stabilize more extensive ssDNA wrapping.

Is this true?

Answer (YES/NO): NO